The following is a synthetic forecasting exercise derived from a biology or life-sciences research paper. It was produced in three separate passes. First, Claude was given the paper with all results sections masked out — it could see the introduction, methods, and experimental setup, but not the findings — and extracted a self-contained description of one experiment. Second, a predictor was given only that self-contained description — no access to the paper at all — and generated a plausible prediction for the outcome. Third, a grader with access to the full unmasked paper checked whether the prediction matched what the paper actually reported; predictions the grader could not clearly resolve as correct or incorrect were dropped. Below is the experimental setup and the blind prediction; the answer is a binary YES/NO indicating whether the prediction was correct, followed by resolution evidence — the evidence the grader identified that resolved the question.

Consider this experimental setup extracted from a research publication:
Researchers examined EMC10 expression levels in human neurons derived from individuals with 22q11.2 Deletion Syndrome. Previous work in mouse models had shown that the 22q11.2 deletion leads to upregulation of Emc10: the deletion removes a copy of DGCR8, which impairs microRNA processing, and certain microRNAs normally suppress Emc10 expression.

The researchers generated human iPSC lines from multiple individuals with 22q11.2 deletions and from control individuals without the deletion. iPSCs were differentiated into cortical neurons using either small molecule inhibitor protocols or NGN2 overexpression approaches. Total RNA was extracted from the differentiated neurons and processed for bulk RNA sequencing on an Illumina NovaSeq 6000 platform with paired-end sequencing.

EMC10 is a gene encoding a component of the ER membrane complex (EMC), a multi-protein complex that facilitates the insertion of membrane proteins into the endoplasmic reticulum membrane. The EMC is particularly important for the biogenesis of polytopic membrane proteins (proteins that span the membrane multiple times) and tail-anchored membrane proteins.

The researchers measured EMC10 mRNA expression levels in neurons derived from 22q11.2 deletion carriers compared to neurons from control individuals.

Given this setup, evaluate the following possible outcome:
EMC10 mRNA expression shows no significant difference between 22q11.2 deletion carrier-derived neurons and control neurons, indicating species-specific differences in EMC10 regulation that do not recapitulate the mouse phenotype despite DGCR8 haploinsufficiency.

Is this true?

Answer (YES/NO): NO